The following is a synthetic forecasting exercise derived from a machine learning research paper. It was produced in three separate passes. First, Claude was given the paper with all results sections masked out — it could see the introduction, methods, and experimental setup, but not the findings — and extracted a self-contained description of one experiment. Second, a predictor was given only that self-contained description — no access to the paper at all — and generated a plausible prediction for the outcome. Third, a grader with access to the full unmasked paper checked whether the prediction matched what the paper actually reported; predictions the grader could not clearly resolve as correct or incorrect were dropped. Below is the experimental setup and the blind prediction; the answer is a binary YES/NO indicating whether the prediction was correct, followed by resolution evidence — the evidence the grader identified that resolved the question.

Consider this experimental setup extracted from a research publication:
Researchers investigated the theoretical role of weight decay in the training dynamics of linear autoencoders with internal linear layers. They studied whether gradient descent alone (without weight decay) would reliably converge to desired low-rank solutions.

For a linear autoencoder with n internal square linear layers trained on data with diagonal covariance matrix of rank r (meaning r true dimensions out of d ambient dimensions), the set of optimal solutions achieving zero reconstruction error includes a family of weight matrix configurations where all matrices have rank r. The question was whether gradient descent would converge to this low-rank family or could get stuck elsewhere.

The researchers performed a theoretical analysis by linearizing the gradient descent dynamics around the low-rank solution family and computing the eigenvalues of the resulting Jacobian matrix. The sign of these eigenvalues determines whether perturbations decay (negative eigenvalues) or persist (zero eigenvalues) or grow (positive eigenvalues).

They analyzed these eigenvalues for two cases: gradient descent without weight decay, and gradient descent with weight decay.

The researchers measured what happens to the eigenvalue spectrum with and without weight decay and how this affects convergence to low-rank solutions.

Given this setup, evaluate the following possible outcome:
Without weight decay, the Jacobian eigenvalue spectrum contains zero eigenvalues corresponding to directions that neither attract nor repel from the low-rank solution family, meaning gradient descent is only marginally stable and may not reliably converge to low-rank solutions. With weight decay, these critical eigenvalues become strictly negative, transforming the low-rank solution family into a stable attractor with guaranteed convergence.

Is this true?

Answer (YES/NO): YES